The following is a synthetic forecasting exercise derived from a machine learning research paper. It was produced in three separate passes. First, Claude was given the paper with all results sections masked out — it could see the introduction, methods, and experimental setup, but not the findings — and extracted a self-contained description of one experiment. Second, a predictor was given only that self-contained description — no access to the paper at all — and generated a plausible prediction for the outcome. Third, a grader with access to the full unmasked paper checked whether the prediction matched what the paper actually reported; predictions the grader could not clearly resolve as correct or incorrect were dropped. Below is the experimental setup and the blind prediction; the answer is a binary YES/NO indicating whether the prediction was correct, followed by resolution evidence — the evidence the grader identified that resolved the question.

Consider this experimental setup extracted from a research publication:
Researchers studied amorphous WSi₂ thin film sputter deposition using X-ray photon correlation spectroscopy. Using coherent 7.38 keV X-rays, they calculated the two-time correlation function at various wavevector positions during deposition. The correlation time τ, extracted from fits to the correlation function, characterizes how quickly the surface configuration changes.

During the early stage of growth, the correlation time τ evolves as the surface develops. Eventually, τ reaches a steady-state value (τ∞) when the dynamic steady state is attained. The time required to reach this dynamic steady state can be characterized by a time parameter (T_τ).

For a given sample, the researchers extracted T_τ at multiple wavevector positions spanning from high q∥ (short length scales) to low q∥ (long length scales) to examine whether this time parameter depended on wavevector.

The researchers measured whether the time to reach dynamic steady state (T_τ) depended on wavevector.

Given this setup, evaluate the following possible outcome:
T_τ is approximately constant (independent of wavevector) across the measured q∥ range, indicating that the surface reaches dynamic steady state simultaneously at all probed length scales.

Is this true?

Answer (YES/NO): YES